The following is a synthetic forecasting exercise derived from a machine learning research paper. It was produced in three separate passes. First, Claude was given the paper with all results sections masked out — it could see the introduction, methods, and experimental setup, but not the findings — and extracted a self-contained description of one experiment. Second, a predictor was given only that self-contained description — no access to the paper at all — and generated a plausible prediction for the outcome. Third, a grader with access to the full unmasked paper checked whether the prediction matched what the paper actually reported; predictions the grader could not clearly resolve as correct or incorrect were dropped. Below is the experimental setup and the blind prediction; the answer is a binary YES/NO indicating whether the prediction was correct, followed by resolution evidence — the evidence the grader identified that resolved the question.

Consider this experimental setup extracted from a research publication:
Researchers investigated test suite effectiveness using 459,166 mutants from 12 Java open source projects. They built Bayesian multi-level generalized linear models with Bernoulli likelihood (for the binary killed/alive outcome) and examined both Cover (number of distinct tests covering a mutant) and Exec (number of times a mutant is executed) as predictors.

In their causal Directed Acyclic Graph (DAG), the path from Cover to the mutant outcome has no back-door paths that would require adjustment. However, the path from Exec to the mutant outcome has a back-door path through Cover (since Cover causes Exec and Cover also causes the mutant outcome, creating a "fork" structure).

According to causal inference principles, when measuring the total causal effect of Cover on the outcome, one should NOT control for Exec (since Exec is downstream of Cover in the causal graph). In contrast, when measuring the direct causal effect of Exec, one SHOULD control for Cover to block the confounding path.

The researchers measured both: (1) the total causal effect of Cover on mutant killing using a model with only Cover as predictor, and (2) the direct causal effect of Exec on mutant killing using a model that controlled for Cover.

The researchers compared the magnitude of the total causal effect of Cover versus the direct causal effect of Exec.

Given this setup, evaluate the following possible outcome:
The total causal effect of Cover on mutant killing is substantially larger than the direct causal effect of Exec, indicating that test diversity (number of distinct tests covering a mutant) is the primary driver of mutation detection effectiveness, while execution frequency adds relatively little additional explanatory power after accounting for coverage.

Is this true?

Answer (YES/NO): NO